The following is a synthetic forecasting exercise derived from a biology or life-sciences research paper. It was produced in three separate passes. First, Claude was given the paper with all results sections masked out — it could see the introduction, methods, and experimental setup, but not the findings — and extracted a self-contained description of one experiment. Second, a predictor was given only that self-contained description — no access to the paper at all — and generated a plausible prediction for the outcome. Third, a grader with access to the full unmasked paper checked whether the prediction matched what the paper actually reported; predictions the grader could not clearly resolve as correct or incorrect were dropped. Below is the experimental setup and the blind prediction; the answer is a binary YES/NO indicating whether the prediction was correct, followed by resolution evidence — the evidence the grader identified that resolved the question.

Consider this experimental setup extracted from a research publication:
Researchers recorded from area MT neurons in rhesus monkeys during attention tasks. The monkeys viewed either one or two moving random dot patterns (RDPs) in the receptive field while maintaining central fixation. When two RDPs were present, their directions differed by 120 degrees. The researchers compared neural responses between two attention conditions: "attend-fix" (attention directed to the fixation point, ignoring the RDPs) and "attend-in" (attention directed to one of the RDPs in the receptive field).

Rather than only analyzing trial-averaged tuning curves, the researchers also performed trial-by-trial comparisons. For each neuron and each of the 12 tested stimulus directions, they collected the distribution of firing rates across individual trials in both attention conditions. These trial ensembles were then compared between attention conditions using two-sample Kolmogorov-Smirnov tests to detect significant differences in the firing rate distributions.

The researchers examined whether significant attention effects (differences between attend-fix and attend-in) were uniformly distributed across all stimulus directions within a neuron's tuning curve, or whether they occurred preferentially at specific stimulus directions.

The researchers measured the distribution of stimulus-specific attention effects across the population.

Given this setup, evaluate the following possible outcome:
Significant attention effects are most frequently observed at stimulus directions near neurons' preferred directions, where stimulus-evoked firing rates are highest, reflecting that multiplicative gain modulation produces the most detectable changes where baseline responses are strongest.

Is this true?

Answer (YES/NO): NO